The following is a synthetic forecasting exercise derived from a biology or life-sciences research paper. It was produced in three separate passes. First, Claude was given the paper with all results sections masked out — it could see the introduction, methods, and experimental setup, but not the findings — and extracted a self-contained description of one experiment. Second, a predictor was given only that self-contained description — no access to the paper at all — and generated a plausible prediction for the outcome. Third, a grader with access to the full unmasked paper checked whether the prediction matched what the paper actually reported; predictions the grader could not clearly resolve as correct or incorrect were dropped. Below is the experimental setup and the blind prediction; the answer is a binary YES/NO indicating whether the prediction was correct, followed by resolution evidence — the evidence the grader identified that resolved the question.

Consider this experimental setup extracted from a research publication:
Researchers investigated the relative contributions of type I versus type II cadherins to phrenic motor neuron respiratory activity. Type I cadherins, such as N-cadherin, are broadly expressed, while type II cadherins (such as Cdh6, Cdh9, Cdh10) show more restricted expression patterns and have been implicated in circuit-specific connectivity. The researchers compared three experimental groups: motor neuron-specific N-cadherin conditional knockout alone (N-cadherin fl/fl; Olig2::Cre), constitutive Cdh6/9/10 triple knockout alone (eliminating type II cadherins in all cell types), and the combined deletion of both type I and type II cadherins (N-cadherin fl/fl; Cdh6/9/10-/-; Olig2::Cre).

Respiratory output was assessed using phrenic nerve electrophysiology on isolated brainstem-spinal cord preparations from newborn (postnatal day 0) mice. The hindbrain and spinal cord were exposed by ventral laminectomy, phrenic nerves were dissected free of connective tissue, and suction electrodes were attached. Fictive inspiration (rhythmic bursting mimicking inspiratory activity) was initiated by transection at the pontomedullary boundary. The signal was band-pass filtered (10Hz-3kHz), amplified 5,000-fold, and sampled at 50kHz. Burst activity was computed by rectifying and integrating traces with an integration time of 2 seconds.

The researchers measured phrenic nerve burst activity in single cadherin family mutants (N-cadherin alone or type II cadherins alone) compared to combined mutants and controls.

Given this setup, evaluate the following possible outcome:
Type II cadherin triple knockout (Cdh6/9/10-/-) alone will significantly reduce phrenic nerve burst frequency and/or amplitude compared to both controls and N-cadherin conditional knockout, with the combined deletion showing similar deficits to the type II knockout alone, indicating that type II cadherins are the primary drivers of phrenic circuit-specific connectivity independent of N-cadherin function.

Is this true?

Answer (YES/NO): NO